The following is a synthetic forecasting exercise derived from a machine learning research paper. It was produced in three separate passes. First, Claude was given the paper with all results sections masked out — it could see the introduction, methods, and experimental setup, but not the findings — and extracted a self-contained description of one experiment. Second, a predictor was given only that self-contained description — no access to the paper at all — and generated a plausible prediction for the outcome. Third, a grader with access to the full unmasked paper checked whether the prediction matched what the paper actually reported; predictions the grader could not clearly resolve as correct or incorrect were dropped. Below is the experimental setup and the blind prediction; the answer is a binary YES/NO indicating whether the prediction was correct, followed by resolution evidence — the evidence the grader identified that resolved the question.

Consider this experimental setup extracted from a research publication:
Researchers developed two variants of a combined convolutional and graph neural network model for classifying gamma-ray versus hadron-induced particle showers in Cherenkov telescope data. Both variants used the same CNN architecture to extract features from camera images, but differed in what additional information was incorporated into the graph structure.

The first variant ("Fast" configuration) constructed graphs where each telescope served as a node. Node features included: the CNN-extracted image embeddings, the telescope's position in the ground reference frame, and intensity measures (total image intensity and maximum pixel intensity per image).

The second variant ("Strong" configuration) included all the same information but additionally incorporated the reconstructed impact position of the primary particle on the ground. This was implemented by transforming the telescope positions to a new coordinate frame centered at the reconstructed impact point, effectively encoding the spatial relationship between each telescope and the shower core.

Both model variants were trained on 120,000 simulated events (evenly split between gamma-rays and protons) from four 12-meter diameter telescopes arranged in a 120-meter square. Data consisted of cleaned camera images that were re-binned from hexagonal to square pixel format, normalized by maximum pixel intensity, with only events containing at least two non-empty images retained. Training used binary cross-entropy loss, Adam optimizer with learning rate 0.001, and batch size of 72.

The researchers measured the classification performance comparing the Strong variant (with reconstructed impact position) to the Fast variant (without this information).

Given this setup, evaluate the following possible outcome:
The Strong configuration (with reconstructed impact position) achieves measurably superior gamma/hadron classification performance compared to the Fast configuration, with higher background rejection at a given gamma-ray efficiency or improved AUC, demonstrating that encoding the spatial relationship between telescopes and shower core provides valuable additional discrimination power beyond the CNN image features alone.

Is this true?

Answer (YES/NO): YES